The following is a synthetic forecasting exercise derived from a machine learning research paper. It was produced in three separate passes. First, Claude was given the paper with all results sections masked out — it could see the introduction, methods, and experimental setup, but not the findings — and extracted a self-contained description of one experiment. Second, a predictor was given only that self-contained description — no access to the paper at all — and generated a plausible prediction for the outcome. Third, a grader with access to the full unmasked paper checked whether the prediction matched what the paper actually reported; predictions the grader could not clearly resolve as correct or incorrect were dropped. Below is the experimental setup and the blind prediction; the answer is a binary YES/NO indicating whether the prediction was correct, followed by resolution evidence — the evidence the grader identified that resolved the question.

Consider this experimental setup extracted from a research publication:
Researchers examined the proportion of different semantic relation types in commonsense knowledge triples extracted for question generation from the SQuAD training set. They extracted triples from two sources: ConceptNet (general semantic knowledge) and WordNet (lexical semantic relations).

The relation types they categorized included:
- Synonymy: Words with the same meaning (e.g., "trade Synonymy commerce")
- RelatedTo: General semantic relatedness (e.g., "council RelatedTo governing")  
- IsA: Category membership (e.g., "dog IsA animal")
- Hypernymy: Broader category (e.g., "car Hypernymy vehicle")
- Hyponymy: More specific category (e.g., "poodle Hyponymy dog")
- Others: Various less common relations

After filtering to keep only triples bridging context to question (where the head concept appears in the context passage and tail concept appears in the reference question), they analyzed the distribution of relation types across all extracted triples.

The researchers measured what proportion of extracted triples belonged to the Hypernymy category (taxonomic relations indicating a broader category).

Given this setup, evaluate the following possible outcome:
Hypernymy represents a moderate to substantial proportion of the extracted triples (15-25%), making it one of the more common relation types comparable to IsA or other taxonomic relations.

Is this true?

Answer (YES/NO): NO